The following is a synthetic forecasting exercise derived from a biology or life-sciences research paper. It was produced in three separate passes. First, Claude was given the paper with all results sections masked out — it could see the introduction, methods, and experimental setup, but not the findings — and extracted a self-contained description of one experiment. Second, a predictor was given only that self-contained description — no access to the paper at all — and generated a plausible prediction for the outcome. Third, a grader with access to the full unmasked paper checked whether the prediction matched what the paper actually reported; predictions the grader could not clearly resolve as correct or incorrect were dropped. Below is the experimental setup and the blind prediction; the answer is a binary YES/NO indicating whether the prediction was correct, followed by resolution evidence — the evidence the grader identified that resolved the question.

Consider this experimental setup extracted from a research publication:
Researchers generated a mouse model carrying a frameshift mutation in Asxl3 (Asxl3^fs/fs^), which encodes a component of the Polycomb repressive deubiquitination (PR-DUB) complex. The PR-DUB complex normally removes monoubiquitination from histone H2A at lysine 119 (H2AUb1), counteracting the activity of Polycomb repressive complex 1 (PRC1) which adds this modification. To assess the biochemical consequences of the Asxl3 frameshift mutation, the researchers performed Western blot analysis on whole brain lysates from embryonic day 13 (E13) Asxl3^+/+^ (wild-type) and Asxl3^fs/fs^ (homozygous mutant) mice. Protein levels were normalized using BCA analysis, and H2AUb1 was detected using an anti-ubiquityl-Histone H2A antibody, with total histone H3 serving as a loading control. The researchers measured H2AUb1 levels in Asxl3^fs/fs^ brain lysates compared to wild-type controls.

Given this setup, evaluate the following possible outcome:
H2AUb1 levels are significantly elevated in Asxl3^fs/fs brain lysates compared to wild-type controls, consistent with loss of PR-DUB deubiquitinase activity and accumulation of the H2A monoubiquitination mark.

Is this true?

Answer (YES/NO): YES